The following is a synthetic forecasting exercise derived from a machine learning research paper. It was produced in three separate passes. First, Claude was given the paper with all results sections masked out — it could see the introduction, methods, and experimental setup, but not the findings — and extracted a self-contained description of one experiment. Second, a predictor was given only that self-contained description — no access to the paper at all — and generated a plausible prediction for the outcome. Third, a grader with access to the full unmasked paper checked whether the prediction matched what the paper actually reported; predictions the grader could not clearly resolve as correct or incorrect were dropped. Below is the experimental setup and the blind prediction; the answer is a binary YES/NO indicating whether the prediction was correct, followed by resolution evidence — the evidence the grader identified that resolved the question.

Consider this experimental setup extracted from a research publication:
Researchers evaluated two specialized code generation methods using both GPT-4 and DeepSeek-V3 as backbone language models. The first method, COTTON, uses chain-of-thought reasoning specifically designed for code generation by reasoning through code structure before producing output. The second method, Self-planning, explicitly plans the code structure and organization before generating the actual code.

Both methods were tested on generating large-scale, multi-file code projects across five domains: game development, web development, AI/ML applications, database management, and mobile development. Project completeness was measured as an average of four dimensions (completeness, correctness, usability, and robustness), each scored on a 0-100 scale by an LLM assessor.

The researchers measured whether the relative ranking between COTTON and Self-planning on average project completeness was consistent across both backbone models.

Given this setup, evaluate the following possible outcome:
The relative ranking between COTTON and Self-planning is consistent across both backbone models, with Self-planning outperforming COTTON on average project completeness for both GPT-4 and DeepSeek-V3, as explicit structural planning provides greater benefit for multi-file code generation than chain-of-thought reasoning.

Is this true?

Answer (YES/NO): YES